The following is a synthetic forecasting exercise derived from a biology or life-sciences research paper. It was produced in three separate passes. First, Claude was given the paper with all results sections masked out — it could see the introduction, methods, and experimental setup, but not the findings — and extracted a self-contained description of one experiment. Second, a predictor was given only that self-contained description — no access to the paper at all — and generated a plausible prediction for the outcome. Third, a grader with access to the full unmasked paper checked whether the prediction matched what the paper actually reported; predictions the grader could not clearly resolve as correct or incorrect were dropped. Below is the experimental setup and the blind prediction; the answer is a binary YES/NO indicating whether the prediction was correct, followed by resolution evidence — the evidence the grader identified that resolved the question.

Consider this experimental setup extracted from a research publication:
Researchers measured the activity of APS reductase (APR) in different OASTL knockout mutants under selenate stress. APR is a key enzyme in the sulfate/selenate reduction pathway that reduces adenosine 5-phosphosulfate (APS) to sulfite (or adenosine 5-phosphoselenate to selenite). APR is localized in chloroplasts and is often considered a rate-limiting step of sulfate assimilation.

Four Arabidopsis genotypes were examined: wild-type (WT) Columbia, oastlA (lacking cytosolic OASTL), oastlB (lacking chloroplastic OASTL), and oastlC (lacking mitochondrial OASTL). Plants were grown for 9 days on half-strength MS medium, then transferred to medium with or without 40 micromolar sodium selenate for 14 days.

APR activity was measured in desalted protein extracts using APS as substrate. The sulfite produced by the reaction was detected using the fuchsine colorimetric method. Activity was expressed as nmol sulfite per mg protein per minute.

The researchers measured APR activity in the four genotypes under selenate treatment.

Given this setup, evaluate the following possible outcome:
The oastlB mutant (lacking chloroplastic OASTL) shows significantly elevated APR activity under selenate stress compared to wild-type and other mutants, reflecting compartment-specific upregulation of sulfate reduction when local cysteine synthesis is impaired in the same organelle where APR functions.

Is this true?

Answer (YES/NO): NO